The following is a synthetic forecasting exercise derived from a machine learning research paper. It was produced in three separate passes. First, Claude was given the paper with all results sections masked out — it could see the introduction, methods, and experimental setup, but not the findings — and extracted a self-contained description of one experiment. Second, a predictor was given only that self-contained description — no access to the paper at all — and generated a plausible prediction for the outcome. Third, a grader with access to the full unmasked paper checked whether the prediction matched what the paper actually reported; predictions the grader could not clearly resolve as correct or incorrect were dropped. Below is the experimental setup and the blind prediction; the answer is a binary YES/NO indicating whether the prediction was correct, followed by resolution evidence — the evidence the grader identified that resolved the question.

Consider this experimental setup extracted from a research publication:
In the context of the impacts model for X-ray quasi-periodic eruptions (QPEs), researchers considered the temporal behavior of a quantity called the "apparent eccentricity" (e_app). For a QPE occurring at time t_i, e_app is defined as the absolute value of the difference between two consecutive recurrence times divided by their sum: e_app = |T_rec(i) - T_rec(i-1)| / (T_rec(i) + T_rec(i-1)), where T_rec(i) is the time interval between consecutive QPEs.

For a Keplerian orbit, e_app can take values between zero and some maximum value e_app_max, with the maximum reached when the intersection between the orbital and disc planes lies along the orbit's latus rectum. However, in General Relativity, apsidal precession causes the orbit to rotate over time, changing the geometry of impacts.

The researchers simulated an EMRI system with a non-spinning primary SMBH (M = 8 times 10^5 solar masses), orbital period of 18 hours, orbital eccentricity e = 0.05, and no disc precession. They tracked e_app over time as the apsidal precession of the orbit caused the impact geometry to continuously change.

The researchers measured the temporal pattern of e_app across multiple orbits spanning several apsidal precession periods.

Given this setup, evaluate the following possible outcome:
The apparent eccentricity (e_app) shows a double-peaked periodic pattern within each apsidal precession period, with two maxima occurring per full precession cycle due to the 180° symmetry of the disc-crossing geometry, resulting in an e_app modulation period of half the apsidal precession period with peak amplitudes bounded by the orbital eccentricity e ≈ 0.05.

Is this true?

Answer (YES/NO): YES